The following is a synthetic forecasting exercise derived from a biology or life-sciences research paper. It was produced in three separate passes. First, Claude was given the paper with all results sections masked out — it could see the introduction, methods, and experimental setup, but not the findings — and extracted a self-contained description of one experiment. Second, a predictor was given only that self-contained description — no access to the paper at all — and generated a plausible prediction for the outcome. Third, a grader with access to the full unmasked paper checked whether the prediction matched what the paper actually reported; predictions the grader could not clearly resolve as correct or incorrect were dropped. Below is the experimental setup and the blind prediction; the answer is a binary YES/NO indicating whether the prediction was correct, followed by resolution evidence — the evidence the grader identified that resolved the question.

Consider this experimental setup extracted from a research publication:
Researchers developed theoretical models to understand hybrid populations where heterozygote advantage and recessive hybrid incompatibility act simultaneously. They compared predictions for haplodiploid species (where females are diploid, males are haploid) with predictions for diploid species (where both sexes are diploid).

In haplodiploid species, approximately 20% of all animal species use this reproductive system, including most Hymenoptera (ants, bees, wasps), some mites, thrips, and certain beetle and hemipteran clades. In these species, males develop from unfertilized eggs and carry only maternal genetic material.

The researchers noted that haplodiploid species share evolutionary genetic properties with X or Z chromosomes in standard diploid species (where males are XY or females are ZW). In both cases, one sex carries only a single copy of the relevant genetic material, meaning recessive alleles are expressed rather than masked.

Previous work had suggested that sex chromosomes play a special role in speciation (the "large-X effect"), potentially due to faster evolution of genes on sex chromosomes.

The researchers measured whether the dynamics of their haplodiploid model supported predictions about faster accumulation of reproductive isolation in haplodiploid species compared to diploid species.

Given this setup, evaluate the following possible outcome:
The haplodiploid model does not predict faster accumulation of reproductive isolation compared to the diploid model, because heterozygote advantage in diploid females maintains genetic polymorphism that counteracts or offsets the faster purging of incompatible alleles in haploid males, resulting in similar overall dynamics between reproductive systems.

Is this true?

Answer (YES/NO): NO